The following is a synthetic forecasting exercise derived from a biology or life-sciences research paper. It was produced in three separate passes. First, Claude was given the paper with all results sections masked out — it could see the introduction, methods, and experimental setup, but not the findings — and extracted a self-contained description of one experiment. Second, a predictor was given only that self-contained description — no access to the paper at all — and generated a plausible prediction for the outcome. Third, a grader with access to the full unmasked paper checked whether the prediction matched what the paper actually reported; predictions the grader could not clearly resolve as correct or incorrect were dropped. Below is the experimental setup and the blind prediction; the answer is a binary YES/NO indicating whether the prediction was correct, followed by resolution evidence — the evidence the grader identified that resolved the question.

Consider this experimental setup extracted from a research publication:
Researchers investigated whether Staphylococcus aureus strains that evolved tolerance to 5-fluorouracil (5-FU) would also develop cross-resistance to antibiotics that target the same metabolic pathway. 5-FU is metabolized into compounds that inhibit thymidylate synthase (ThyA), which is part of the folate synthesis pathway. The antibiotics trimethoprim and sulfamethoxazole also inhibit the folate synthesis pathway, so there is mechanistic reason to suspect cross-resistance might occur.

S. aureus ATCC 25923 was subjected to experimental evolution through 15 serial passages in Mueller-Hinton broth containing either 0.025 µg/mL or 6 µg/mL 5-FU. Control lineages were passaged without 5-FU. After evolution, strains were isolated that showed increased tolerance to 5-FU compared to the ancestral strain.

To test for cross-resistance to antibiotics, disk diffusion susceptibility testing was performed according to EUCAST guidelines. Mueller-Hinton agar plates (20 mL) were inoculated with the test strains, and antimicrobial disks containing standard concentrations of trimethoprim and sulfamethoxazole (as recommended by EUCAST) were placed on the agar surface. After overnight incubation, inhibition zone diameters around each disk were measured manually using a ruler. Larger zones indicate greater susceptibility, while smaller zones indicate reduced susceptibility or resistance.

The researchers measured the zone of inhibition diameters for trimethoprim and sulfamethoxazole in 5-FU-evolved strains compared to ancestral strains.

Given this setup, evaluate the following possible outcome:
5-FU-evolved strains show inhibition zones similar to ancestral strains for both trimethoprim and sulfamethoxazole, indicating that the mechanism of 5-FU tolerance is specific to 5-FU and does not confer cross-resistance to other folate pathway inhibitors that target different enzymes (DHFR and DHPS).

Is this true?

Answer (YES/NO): YES